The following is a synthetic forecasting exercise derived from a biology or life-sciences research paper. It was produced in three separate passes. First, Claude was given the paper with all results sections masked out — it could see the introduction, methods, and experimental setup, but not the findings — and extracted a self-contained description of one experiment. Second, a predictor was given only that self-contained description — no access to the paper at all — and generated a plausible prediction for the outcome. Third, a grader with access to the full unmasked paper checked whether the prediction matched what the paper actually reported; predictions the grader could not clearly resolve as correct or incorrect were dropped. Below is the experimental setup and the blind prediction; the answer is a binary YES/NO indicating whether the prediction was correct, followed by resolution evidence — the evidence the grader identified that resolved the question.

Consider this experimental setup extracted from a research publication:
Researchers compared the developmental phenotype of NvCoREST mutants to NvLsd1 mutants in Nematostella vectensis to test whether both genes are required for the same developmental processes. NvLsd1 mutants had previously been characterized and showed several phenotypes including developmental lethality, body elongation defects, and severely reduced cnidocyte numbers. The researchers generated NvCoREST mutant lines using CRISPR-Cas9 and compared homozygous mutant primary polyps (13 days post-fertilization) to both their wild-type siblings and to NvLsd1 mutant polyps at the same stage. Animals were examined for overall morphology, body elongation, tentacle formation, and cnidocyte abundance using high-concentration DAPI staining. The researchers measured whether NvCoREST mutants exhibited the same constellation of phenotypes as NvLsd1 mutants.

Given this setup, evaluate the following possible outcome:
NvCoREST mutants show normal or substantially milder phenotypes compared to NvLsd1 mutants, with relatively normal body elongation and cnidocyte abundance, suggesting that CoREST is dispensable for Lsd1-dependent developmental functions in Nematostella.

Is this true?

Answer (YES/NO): NO